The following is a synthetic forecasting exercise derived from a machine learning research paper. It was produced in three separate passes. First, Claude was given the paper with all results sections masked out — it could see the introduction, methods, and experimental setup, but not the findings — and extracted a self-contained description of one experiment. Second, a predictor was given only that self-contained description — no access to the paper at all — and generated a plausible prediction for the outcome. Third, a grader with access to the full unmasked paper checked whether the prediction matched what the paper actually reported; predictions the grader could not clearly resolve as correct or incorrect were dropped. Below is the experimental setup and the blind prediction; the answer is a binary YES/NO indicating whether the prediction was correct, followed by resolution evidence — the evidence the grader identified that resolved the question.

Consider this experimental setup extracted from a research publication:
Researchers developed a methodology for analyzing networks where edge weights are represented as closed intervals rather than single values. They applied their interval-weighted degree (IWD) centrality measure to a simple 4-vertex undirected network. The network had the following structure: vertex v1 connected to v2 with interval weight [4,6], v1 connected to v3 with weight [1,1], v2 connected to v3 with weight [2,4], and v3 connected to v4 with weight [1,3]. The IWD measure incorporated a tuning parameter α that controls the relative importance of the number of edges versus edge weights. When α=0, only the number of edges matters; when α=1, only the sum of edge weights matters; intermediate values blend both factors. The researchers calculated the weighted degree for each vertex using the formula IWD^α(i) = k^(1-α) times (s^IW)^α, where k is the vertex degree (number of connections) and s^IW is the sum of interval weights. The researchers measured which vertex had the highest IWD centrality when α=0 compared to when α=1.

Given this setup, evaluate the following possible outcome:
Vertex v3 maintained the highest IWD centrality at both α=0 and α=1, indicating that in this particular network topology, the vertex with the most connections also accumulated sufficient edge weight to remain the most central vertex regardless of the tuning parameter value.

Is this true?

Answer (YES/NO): NO